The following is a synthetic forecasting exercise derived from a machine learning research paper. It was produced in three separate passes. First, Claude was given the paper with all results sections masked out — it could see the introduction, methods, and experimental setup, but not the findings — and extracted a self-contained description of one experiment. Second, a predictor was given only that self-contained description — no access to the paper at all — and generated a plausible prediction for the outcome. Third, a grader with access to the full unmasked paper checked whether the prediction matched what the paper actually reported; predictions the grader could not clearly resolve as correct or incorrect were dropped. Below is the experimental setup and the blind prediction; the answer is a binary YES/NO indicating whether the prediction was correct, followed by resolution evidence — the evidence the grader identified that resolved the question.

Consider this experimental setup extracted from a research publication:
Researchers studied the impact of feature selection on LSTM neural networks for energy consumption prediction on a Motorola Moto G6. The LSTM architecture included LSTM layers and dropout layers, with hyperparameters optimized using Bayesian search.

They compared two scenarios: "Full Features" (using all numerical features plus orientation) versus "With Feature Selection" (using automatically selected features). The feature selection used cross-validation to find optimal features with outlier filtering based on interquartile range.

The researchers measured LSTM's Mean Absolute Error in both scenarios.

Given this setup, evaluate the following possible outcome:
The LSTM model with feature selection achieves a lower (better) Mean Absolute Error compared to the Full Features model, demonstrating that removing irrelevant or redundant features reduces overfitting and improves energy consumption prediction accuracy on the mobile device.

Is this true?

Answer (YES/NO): NO